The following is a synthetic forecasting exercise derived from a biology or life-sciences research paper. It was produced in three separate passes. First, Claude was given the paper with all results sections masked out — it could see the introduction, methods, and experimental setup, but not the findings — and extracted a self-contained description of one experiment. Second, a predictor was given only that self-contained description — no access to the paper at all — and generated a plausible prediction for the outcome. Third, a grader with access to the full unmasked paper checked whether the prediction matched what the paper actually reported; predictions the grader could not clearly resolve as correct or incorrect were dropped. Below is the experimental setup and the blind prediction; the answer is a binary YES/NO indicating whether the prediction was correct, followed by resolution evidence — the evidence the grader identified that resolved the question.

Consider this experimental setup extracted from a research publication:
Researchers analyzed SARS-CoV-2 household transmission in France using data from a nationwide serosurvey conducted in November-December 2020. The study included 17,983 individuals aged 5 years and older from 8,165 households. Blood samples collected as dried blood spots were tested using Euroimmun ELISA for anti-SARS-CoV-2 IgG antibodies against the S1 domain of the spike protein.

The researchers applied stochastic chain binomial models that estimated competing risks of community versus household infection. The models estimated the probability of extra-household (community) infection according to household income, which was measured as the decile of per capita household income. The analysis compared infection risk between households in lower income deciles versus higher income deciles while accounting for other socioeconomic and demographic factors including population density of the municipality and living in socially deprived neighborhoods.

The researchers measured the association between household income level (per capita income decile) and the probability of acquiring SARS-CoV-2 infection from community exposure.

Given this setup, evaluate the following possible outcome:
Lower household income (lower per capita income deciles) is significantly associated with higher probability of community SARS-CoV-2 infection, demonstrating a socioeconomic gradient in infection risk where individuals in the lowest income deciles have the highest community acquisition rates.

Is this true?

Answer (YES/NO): NO